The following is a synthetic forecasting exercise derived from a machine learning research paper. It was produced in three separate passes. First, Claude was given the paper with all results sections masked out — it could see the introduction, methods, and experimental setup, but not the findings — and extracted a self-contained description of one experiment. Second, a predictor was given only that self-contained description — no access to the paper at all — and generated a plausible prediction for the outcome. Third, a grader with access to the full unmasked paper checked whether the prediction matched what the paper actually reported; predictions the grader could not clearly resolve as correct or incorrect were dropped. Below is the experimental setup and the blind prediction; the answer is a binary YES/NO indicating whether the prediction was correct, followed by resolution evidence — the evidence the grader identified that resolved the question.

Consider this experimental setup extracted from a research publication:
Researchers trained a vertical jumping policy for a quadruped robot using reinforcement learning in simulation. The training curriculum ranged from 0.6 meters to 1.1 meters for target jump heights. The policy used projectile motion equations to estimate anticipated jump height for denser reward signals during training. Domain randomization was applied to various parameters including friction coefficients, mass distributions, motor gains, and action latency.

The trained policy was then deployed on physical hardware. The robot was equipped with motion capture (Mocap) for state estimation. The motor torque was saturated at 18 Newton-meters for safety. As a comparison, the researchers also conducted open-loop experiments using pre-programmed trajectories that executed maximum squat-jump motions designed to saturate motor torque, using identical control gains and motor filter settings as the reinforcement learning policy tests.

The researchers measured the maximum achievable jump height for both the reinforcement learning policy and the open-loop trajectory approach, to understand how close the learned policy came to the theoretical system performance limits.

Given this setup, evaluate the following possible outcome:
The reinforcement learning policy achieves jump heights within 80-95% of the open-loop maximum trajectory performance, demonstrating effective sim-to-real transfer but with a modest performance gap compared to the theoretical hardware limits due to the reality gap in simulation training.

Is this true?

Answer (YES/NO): YES